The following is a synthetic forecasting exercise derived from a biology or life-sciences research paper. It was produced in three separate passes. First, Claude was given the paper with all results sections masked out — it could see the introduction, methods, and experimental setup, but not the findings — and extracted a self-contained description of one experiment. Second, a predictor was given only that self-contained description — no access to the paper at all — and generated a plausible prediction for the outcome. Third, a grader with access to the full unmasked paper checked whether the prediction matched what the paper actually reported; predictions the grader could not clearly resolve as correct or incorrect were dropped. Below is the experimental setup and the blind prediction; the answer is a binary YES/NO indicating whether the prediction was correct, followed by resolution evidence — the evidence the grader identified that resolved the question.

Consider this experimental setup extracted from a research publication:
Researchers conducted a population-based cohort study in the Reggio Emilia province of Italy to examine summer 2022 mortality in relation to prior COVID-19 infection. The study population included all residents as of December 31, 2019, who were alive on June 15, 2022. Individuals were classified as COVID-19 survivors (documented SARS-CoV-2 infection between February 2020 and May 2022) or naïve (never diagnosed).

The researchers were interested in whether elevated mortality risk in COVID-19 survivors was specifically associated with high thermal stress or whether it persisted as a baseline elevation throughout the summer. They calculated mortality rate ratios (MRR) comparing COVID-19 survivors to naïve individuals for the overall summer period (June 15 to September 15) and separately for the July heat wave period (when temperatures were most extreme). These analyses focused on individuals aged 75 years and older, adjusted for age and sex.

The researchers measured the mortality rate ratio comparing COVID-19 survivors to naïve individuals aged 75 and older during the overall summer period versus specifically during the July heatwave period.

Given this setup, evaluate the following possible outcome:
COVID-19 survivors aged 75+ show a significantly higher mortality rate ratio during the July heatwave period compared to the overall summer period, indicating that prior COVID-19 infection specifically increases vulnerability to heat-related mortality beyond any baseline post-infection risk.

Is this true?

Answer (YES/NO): NO